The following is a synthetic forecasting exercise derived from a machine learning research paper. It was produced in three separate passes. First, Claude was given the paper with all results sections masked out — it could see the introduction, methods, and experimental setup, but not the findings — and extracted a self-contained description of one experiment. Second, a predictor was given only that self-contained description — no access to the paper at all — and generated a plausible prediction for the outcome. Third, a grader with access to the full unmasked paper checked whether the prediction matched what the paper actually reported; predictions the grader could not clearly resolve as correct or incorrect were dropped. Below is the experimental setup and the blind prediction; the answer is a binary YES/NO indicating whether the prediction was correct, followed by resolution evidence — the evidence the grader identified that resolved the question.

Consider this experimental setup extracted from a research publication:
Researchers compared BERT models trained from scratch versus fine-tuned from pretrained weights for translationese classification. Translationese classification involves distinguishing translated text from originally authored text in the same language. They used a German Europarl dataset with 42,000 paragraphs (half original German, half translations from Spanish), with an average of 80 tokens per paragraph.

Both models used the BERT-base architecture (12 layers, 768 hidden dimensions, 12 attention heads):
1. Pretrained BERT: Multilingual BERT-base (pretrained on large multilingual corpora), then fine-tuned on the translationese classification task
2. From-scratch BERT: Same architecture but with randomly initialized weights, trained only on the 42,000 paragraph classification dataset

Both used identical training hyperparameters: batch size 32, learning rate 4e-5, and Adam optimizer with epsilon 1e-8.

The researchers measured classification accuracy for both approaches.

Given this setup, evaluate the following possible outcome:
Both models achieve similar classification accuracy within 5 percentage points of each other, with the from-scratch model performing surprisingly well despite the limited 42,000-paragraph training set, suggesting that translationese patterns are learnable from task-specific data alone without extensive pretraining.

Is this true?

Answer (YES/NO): YES